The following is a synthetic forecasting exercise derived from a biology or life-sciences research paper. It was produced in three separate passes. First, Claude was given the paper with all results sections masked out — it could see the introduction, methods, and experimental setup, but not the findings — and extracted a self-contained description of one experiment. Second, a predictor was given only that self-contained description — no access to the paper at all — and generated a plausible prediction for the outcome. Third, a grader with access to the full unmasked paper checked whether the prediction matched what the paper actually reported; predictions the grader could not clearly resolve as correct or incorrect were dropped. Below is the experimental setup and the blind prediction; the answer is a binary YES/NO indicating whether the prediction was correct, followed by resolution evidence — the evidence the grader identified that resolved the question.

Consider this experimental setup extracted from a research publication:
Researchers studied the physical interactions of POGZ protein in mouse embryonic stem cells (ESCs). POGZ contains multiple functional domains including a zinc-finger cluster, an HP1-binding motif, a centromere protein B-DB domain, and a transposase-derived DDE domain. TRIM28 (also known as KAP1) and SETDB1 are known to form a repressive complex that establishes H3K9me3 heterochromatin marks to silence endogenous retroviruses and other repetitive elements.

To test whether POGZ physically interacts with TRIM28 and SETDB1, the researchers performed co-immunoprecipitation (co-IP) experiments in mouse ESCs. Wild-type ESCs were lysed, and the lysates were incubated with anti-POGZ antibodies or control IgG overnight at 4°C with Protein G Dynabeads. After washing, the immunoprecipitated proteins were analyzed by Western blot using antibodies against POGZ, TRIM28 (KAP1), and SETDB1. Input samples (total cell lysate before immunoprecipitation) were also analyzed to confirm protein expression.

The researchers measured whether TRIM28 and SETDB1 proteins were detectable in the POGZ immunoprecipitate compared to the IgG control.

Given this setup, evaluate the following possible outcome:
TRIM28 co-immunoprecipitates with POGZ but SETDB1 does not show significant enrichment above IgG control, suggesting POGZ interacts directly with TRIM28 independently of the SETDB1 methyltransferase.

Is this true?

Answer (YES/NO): NO